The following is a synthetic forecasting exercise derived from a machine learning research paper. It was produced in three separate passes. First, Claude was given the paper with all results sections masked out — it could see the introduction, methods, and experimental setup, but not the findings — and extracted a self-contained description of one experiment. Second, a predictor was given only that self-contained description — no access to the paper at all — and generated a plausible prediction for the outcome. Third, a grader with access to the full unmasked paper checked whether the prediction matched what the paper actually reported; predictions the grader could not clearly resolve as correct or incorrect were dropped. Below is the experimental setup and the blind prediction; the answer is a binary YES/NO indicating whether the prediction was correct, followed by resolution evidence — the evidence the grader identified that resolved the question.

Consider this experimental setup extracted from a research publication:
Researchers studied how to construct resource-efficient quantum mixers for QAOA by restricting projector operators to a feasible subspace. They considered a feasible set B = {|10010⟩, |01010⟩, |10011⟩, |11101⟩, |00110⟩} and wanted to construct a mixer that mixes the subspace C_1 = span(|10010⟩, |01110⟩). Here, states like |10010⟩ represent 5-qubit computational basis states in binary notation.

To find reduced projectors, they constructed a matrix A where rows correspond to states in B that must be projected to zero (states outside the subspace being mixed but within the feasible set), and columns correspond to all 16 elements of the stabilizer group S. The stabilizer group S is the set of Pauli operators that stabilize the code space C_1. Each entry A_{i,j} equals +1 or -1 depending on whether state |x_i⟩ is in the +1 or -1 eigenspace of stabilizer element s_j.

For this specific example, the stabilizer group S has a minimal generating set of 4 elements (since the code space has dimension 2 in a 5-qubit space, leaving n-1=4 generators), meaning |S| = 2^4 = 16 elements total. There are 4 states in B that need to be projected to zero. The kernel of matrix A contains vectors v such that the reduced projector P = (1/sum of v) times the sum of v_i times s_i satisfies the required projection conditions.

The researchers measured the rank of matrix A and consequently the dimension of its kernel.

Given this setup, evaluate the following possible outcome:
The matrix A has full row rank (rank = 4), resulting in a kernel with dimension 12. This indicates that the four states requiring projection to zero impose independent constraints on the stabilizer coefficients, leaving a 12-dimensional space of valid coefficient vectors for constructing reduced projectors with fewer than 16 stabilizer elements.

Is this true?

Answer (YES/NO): YES